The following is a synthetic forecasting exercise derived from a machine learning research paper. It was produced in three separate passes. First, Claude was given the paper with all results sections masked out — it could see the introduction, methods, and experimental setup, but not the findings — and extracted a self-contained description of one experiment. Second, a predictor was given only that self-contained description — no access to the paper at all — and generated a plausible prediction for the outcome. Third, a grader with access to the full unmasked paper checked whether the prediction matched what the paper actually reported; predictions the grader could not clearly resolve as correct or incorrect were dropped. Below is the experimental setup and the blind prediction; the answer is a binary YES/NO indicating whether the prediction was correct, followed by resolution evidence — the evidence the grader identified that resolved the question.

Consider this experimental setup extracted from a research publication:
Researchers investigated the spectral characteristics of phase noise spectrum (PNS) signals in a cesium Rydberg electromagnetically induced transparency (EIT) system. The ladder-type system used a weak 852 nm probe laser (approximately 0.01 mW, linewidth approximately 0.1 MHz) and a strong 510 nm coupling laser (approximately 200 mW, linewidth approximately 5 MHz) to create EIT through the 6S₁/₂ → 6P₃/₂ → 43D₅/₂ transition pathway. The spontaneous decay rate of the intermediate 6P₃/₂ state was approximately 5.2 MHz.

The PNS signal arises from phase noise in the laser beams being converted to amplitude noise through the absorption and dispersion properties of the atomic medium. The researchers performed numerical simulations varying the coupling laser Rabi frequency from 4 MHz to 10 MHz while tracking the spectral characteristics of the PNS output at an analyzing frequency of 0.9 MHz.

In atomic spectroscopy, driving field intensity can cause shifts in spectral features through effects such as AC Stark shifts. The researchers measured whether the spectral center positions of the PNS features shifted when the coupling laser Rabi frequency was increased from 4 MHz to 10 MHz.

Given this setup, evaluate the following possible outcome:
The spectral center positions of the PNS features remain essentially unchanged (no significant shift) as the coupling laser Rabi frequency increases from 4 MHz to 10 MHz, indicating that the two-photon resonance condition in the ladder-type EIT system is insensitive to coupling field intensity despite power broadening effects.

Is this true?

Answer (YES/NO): YES